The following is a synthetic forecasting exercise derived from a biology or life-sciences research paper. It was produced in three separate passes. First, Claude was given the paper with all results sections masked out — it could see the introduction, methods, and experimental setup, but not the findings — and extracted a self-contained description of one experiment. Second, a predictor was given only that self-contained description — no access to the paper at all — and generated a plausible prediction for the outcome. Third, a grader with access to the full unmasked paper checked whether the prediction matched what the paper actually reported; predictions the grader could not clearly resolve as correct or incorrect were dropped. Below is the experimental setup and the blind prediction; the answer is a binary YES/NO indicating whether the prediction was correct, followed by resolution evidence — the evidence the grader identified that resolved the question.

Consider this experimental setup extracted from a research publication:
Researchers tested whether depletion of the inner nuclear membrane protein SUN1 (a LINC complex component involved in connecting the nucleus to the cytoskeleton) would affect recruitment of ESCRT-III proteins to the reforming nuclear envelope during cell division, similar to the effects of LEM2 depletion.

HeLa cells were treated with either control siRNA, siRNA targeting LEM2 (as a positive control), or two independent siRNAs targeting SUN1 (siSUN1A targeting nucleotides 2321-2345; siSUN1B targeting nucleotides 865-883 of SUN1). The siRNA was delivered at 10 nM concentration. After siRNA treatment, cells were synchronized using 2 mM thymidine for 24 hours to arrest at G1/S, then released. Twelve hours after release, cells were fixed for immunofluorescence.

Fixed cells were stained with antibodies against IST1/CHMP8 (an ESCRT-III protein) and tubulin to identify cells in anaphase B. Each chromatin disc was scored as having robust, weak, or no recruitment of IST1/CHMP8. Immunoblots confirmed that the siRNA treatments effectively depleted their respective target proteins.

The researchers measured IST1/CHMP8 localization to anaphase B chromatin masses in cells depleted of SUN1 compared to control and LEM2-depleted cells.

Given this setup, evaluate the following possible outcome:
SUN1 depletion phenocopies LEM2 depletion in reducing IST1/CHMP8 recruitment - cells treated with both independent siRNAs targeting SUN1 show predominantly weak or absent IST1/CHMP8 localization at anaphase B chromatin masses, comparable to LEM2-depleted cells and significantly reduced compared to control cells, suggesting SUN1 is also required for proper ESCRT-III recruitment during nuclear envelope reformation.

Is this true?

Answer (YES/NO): NO